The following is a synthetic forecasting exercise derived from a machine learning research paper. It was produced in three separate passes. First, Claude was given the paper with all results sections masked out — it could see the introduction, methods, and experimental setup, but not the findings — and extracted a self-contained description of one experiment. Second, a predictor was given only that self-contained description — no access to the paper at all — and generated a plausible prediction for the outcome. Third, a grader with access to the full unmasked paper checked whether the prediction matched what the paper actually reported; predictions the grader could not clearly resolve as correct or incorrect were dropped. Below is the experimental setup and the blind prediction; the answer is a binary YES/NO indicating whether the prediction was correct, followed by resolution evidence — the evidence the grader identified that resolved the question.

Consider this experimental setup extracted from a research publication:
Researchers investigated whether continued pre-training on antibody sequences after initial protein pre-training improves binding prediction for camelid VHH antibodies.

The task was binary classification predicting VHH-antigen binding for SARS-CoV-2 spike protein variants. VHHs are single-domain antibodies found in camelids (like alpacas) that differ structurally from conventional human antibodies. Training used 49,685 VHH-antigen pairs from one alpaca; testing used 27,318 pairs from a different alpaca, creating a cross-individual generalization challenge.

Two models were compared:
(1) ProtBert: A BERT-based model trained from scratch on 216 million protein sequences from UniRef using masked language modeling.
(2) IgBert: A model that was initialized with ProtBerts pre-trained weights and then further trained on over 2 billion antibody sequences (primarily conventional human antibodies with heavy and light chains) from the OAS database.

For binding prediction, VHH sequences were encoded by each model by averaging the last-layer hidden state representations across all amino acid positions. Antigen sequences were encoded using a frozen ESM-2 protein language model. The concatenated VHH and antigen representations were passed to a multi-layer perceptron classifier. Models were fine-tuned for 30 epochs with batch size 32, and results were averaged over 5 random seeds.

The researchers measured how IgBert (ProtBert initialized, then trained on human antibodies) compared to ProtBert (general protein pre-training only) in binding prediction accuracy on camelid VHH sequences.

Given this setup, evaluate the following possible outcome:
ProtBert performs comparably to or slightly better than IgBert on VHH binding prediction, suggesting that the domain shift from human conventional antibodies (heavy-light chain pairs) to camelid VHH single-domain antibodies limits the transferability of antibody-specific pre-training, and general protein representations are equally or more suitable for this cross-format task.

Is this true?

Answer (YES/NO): NO